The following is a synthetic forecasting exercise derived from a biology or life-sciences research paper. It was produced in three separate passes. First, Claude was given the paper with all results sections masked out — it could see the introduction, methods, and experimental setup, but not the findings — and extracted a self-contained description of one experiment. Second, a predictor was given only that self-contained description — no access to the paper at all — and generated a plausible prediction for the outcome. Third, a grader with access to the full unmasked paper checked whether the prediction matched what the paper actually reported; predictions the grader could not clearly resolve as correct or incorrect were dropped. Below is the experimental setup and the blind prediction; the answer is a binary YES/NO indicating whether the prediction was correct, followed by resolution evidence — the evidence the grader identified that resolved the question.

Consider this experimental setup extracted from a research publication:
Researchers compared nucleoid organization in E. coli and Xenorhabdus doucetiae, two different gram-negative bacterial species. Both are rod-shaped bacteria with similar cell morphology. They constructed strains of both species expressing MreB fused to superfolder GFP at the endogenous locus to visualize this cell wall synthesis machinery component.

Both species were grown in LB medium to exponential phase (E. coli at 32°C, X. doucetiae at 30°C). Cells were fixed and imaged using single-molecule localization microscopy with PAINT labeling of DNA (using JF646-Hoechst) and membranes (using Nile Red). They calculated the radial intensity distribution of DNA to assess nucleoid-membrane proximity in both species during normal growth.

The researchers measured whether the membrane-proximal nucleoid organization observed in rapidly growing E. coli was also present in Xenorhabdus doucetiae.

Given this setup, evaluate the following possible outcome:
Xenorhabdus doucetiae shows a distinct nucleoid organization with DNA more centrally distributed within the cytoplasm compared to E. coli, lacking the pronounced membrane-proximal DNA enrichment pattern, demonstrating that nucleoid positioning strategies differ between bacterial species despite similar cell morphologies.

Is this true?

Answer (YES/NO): NO